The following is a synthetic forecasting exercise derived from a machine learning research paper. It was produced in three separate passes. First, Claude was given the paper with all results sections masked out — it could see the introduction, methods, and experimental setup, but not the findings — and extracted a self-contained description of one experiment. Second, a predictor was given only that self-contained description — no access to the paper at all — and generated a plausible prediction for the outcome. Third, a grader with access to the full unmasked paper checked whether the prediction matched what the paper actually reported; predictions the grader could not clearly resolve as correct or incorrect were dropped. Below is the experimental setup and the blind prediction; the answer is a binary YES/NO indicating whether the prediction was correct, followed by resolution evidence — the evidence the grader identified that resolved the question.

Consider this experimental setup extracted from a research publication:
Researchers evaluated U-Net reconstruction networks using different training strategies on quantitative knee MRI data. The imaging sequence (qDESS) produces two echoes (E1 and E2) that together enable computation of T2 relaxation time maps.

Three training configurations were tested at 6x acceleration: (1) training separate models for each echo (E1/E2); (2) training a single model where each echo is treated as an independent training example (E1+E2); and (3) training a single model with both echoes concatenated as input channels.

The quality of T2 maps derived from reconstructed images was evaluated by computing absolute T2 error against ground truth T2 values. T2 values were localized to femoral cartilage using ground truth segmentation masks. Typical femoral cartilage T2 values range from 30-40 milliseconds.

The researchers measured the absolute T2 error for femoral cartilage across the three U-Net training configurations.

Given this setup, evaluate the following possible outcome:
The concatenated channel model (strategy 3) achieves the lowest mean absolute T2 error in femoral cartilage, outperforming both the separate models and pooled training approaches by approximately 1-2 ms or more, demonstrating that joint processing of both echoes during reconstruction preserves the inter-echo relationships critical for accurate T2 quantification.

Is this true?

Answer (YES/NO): NO